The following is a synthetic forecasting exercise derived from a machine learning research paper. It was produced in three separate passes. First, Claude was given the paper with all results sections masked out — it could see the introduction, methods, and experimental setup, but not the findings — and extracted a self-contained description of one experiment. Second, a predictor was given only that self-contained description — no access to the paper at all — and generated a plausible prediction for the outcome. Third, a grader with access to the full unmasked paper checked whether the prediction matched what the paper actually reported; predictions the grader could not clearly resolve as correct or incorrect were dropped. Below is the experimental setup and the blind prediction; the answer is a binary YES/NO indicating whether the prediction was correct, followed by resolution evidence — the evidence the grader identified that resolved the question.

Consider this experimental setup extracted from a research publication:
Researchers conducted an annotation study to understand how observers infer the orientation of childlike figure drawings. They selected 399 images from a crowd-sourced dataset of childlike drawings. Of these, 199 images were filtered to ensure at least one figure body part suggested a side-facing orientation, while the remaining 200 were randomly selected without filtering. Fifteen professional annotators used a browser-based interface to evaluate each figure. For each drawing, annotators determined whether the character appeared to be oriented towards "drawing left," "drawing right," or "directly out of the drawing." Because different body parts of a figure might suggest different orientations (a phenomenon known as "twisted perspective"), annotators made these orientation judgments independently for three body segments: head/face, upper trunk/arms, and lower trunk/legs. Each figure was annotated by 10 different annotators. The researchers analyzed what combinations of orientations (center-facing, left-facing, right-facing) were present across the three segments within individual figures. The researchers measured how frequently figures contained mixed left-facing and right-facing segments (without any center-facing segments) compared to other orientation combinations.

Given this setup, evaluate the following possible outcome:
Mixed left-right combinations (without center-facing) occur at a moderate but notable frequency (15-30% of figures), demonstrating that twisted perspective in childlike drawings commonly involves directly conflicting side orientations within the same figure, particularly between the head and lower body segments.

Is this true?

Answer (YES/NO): NO